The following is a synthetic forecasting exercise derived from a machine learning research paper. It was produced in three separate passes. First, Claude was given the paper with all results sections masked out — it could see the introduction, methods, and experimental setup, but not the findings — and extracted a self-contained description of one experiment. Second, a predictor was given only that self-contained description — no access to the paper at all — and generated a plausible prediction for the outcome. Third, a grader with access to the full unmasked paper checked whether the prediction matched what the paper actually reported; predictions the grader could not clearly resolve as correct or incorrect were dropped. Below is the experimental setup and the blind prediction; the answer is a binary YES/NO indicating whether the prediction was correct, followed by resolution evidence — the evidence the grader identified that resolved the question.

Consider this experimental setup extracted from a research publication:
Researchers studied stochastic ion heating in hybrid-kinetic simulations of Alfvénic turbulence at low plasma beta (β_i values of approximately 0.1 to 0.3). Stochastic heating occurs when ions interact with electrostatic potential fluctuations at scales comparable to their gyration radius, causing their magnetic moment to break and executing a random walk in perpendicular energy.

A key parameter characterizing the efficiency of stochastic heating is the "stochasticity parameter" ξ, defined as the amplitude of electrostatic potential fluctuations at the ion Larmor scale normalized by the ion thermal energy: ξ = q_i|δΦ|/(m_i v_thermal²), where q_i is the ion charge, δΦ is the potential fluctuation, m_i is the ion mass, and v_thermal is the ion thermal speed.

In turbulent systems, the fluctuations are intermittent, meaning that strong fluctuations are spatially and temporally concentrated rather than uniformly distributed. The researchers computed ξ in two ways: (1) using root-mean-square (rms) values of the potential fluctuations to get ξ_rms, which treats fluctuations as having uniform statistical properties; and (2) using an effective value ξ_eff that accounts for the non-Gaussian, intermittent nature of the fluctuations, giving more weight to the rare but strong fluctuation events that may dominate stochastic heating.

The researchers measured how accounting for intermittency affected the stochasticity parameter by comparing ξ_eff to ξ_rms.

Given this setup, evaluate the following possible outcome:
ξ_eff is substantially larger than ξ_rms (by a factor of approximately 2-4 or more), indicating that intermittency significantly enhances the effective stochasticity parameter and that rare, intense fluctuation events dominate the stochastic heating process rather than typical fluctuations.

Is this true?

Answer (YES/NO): NO